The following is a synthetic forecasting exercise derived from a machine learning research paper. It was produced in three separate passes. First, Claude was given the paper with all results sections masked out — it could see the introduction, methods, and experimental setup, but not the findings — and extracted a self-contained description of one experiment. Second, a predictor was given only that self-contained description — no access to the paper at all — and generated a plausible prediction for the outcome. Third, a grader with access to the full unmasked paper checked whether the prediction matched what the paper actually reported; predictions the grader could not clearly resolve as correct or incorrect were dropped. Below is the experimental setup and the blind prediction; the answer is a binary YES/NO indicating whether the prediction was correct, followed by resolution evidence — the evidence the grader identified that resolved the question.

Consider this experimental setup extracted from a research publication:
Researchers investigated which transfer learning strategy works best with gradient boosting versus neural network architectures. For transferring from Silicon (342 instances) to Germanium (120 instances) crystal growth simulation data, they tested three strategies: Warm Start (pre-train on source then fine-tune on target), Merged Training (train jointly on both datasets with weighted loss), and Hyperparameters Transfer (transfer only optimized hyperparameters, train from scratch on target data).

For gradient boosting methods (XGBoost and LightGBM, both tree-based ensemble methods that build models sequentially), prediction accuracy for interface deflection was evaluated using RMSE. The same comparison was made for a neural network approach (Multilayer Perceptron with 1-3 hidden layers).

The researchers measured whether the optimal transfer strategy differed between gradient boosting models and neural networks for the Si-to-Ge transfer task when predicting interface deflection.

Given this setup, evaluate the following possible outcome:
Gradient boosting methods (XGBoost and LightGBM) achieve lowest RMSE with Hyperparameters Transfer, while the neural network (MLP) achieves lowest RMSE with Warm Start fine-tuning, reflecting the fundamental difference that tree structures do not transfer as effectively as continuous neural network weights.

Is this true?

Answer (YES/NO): YES